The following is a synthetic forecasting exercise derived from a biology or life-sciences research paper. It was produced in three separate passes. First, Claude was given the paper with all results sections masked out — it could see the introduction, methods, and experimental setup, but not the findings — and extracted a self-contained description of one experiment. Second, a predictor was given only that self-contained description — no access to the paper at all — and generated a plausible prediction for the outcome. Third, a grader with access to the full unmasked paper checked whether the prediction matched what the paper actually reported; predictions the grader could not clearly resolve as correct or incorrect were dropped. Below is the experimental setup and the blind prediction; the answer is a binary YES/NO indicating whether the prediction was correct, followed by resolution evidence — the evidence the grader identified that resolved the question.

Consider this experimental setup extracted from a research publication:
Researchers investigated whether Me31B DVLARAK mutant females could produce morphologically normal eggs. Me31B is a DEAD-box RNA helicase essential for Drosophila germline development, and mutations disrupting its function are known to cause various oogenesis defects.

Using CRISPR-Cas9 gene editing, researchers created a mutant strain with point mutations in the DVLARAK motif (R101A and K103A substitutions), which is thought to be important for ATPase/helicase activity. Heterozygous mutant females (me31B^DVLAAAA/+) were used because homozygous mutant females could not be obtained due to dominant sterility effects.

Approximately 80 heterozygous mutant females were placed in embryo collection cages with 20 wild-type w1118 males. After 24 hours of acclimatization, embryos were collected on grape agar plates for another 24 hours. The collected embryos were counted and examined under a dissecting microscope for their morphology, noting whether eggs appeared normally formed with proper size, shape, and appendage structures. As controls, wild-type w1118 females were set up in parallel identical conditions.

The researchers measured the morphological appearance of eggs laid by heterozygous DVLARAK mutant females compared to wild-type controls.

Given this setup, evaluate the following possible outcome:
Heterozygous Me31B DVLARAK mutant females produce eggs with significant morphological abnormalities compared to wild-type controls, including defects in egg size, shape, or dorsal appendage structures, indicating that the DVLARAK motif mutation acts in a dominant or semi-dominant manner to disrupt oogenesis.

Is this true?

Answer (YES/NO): YES